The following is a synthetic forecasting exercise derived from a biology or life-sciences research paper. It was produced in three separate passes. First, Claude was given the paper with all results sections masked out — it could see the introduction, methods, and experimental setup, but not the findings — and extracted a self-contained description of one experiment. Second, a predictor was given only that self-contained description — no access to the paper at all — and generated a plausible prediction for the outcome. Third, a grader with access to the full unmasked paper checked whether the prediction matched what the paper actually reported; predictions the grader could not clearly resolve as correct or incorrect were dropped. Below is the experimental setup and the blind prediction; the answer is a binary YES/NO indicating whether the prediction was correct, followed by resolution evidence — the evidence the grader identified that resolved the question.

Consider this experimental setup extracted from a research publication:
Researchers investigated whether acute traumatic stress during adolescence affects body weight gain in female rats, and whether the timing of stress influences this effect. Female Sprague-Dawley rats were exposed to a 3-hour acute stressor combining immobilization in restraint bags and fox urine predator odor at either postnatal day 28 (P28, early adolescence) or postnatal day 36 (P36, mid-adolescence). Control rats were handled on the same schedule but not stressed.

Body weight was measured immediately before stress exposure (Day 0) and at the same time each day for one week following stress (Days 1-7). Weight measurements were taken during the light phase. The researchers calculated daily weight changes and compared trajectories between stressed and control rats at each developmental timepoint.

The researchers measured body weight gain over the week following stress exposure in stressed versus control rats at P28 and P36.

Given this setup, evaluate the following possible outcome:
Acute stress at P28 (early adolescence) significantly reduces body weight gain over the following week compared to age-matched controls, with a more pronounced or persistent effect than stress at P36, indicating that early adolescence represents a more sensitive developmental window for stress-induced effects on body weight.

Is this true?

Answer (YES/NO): NO